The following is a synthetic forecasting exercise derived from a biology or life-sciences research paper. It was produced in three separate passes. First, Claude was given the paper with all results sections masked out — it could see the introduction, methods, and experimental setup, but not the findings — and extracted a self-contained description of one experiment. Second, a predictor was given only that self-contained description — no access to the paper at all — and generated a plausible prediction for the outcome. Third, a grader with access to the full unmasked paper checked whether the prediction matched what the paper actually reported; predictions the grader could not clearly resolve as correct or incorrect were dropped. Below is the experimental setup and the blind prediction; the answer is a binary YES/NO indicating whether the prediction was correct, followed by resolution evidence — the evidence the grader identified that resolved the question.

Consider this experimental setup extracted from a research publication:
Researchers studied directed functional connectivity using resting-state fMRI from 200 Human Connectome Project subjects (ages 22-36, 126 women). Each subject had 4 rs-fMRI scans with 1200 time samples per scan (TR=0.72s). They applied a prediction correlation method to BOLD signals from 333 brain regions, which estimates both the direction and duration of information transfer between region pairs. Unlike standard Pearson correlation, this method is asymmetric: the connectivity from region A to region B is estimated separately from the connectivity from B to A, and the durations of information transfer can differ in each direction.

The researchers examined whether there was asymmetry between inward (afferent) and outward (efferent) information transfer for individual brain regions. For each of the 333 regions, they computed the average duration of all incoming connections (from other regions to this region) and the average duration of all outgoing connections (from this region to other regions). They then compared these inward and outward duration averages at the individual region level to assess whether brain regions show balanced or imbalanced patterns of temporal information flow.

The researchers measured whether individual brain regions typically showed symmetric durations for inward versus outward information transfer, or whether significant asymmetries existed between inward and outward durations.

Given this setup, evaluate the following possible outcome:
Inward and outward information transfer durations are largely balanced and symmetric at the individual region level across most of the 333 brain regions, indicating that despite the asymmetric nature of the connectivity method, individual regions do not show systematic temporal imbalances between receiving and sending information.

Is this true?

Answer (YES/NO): NO